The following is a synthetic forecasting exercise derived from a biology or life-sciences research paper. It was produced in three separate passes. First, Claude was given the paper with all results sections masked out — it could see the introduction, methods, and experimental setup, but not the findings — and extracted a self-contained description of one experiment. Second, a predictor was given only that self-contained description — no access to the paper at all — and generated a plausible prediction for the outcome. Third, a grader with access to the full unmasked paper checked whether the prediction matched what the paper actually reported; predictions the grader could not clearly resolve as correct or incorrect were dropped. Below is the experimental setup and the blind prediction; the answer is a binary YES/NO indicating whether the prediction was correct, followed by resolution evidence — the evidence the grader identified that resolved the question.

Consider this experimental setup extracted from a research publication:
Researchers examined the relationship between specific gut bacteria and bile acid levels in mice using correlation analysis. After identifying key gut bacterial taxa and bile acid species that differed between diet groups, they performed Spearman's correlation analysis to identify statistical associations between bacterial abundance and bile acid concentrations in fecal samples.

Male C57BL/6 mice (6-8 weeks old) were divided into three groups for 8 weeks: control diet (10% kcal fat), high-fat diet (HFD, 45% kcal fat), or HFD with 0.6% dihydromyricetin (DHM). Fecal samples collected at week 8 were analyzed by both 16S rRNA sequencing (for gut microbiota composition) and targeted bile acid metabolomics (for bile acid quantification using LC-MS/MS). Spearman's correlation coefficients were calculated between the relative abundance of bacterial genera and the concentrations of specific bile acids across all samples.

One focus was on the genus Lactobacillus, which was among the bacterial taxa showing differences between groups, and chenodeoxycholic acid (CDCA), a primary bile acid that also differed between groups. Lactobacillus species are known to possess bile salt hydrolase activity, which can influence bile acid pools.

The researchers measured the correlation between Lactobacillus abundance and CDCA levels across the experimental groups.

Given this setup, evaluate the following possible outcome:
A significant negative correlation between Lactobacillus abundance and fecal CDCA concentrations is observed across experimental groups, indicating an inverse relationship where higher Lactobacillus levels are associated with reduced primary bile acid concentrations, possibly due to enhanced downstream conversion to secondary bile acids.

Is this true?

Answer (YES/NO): NO